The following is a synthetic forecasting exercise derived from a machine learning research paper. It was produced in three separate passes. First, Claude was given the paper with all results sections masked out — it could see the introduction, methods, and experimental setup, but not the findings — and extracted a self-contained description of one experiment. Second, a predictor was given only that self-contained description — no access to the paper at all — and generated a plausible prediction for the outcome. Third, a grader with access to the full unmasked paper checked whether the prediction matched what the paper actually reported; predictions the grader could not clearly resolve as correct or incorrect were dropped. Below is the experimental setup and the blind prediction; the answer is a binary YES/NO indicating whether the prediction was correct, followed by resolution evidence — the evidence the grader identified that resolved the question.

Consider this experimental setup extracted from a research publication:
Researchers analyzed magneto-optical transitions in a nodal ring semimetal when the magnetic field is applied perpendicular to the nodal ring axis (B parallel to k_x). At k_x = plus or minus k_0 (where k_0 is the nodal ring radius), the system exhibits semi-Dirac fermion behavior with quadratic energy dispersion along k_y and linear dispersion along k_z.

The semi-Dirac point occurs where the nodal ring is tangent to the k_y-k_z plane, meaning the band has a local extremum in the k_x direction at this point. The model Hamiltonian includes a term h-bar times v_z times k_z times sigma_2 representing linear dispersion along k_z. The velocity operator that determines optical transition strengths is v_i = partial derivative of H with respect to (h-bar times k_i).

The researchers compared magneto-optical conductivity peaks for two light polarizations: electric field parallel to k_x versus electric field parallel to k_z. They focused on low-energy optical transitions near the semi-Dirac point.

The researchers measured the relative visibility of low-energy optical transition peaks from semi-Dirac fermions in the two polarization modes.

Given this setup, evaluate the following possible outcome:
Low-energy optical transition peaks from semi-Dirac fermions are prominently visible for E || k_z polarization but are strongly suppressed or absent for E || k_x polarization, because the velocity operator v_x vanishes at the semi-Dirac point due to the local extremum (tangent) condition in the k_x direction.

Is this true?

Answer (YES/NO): YES